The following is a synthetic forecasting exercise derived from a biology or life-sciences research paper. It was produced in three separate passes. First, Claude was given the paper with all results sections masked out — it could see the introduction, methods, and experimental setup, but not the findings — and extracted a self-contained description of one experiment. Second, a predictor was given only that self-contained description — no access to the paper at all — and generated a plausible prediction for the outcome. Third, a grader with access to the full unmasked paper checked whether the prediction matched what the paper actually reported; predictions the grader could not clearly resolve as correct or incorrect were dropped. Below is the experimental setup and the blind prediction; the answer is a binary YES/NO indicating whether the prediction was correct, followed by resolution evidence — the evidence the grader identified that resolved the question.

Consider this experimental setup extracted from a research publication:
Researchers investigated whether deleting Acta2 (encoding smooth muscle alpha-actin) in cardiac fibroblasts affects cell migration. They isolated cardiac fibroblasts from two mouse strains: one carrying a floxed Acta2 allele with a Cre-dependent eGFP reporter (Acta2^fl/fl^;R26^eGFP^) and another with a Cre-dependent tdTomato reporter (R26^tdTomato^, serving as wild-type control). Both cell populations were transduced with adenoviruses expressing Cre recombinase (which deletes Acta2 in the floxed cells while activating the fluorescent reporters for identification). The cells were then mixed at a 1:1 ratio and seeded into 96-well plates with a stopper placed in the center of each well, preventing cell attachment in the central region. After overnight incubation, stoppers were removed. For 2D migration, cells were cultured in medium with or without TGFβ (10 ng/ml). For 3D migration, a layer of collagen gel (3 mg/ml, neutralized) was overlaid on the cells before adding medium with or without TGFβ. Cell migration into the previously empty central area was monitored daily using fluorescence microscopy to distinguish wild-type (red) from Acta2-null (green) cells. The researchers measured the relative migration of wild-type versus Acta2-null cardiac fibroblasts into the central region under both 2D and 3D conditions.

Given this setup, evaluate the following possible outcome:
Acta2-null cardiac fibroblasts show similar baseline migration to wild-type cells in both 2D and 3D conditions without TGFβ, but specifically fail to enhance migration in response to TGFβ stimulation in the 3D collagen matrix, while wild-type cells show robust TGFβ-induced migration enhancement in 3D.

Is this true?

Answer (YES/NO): NO